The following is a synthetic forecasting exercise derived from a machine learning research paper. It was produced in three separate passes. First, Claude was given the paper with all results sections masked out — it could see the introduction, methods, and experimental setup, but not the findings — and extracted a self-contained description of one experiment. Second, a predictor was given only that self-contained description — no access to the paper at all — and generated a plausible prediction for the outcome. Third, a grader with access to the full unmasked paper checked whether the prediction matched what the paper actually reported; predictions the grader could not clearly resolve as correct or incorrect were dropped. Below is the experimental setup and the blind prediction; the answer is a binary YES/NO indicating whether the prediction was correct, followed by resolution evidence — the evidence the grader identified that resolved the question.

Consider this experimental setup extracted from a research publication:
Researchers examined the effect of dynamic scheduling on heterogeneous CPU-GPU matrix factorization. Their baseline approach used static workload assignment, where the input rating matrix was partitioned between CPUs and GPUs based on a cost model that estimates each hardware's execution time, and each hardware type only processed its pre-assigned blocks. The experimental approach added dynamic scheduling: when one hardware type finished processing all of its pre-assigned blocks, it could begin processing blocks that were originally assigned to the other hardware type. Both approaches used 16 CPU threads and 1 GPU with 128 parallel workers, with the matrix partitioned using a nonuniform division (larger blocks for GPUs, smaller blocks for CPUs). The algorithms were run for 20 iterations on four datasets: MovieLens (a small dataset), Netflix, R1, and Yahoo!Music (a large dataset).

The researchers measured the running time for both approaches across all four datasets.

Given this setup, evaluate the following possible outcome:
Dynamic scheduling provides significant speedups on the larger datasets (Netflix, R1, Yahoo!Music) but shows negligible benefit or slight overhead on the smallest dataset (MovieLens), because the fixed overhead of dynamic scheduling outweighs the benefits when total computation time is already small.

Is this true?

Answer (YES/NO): NO